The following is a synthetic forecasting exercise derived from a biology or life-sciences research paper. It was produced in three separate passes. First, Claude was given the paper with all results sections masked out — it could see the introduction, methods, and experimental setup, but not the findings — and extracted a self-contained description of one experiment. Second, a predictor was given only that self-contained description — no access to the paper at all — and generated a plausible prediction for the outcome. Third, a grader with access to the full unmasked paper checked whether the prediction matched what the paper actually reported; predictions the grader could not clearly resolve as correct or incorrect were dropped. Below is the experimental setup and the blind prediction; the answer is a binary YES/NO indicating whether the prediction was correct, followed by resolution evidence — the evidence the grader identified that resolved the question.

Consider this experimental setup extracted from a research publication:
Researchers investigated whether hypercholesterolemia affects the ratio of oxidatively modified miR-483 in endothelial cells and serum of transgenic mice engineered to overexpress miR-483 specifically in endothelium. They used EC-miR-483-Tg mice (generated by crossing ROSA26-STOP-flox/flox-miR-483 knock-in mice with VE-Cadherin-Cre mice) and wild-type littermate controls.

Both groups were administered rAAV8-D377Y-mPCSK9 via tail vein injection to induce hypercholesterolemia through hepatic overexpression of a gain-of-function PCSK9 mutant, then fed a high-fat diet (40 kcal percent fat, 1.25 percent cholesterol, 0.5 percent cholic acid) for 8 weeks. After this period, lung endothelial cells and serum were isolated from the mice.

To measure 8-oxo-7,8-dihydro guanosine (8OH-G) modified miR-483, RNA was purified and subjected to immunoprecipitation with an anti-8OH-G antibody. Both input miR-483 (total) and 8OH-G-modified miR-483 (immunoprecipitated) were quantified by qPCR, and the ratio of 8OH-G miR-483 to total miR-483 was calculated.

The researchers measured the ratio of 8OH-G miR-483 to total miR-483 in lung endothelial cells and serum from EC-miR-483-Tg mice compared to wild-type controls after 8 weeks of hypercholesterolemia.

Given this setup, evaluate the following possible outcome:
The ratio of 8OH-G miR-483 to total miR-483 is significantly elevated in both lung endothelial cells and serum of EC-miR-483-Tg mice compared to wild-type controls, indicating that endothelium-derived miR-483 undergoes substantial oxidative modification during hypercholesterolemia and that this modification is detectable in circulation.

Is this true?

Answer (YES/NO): NO